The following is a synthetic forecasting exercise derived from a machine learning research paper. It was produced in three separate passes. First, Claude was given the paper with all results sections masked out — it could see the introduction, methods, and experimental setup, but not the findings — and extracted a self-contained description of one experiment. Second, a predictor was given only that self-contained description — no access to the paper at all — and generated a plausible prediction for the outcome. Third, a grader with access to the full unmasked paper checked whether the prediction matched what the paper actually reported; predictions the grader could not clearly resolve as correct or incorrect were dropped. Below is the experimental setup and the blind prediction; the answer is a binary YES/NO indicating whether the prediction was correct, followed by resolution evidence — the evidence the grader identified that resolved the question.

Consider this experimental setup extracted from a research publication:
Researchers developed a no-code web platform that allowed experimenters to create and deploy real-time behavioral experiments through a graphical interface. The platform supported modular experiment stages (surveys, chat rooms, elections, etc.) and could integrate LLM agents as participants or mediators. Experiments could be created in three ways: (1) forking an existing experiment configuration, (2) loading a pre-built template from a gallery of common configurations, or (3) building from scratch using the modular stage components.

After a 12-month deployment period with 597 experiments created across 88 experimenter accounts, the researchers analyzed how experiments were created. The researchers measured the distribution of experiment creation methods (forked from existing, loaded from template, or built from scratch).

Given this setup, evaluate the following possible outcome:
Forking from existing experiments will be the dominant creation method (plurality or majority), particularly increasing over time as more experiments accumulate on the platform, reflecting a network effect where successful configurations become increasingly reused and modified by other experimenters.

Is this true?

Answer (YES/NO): NO